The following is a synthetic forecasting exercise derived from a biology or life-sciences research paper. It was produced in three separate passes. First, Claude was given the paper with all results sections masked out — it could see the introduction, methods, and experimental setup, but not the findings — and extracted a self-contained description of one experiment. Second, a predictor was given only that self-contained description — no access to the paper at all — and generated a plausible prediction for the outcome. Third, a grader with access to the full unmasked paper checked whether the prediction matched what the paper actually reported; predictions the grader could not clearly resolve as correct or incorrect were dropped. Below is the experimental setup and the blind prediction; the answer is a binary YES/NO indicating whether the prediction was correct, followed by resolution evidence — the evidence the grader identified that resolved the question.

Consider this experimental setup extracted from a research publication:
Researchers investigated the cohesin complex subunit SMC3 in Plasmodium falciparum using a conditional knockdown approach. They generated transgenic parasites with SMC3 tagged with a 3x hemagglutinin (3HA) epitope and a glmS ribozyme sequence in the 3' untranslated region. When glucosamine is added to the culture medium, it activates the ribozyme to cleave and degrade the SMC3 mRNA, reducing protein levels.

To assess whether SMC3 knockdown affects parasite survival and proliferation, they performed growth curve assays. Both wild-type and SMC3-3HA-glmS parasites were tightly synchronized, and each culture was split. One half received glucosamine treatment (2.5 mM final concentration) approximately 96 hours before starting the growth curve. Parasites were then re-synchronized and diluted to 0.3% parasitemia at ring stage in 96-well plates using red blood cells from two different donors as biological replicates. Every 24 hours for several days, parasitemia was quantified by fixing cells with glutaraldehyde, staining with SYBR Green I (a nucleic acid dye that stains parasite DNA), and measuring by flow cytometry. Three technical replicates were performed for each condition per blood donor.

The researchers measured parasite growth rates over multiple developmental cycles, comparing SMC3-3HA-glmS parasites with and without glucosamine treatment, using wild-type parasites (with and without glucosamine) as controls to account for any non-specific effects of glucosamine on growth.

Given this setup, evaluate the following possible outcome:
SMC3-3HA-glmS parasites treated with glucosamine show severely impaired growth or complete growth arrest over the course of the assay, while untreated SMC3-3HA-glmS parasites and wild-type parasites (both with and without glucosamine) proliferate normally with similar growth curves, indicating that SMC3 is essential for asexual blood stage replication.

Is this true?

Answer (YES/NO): NO